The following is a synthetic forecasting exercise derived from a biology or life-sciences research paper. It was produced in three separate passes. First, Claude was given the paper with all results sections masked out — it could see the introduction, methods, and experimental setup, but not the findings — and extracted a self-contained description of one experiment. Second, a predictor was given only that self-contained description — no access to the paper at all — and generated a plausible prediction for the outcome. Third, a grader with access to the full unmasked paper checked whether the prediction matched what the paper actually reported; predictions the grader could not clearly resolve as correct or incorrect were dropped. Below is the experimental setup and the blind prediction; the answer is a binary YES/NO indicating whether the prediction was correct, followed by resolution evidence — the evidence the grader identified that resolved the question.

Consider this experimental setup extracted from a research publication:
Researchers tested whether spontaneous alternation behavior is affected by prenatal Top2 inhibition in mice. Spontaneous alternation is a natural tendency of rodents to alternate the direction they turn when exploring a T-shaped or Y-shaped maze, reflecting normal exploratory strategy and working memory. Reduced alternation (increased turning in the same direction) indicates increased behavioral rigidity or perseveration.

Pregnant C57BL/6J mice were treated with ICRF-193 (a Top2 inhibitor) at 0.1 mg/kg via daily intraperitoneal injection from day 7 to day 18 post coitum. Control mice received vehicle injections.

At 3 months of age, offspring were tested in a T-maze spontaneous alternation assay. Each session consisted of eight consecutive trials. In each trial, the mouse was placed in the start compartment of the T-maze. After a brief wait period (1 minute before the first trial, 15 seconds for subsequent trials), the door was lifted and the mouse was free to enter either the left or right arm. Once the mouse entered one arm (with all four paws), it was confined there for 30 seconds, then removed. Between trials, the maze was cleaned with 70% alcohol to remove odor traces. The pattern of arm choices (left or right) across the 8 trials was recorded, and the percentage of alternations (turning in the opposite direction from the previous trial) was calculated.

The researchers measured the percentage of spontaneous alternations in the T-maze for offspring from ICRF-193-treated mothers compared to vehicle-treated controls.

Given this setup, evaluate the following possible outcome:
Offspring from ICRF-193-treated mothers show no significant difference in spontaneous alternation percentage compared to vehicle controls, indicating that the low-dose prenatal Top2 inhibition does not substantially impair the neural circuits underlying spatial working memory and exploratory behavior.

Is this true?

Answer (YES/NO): NO